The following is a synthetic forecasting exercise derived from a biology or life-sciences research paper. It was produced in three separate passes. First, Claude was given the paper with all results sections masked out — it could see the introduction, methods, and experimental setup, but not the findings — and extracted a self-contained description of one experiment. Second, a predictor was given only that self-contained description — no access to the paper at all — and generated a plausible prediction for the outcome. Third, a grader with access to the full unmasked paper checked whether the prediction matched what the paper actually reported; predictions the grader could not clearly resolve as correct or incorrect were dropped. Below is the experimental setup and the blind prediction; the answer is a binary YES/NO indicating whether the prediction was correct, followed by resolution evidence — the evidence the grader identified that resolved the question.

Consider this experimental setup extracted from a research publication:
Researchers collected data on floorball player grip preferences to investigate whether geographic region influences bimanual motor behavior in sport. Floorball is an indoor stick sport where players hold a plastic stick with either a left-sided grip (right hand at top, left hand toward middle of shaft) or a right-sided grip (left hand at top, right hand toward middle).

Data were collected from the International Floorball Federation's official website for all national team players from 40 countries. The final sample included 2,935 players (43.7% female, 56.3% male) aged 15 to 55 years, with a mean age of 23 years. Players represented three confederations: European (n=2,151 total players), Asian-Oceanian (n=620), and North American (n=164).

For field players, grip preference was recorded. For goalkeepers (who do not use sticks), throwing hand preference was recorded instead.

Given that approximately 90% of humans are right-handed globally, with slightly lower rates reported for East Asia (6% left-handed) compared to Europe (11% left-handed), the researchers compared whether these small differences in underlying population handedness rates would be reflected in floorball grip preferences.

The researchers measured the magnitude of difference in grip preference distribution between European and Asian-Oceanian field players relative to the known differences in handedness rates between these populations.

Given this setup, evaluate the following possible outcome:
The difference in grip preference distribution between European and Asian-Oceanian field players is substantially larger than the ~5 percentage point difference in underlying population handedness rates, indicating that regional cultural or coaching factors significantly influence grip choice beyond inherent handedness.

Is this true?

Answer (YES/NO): YES